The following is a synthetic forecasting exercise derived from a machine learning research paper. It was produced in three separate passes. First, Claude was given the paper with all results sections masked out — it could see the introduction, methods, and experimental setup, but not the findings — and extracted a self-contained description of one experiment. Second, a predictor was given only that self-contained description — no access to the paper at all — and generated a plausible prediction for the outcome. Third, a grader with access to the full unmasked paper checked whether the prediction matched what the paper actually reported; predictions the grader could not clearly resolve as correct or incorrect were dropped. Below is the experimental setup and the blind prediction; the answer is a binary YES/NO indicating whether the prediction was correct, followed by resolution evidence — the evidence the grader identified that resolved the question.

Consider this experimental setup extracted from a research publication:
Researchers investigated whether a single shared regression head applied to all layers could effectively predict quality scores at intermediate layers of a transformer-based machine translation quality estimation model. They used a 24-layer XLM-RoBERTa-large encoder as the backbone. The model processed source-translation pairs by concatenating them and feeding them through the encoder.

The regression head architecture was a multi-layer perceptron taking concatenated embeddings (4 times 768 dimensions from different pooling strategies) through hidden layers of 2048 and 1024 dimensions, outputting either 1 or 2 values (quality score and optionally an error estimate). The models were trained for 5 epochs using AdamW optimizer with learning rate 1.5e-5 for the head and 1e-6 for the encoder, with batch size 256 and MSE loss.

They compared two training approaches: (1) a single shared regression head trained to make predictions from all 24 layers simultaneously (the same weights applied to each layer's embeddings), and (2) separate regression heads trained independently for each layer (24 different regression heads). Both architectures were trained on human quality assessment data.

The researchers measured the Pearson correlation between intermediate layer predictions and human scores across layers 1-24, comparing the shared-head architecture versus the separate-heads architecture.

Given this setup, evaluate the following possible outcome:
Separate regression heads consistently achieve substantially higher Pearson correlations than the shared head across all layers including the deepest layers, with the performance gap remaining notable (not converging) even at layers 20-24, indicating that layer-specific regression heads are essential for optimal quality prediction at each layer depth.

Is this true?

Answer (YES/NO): NO